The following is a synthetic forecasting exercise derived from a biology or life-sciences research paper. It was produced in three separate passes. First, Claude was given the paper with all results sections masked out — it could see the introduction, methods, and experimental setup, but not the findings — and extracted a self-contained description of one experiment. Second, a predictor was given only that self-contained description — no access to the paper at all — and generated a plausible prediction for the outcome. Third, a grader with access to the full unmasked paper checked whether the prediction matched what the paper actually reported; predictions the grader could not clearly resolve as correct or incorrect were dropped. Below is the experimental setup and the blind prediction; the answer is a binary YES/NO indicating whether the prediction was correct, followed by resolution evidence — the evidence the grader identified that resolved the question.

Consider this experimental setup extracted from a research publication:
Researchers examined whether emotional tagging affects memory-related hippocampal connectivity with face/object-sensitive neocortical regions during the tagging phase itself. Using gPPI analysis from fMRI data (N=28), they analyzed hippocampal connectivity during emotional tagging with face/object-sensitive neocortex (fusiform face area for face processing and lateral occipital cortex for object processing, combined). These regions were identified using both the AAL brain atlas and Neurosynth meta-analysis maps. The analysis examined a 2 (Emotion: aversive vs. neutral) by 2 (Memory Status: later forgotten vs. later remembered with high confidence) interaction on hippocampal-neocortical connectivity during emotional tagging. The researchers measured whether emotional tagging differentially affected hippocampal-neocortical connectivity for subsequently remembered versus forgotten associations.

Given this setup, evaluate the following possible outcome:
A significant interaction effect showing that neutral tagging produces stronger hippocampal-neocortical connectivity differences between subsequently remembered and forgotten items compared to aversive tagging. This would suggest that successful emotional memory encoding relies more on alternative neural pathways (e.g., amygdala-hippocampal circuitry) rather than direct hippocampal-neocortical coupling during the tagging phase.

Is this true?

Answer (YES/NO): NO